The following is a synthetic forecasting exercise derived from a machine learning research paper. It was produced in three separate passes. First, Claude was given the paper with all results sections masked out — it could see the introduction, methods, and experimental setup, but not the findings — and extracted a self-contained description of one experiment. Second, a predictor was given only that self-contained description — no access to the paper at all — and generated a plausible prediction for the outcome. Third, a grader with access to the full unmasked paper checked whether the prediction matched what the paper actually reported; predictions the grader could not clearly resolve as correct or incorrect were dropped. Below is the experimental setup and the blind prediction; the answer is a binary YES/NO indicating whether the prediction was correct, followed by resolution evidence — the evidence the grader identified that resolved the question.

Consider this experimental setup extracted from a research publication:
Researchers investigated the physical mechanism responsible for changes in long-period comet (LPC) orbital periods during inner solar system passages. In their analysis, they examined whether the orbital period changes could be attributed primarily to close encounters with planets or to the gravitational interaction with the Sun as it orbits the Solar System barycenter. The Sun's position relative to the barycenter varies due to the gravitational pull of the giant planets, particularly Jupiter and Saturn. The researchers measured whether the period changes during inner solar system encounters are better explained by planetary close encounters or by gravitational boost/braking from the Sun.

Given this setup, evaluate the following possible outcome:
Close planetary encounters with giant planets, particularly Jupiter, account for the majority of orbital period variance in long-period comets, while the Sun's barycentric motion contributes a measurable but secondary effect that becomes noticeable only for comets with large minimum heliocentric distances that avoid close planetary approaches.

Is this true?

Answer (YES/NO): NO